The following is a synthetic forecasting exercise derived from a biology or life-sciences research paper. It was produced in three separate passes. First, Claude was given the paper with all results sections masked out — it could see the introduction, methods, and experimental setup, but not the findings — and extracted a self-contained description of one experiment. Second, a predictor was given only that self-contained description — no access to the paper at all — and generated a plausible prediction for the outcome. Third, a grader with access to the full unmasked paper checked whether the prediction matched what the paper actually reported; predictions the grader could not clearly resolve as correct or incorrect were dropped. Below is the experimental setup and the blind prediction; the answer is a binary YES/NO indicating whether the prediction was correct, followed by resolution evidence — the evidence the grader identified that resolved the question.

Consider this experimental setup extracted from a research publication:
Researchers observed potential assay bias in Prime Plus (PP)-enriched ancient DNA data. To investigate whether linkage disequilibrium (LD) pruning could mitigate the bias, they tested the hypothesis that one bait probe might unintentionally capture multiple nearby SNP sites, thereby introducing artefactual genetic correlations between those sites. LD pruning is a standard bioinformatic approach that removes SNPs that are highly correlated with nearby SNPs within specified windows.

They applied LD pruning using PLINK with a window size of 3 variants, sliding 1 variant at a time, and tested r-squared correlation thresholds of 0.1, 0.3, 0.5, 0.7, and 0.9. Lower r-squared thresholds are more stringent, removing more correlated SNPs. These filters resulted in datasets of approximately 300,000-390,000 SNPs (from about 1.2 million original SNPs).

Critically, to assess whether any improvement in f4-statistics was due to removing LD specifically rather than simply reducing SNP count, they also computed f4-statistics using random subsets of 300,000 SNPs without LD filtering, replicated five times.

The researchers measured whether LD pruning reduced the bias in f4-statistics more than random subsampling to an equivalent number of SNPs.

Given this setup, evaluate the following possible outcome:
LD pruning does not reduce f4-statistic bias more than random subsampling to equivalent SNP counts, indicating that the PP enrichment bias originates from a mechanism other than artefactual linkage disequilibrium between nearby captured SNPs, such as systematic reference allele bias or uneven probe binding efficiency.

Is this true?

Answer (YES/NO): NO